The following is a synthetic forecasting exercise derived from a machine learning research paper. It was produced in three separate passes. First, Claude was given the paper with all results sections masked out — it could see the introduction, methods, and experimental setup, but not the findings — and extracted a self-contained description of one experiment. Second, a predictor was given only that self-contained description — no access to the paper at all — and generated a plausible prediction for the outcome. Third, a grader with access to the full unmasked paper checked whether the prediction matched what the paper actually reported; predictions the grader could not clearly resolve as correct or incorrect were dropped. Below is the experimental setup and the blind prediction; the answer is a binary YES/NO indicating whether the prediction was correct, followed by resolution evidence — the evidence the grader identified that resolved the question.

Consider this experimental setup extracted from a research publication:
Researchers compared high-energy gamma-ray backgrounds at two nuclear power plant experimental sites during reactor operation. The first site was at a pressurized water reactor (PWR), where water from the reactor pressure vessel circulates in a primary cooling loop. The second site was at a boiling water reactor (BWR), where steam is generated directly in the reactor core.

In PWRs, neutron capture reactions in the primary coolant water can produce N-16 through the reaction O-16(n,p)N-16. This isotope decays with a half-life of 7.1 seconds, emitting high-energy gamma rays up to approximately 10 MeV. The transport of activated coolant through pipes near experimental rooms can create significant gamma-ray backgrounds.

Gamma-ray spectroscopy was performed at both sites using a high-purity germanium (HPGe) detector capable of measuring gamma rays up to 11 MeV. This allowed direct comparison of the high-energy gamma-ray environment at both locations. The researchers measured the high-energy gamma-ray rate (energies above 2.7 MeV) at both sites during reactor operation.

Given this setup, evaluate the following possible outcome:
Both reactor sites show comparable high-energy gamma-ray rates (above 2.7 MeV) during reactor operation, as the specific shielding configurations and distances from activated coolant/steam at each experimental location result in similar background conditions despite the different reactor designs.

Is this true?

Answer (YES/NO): NO